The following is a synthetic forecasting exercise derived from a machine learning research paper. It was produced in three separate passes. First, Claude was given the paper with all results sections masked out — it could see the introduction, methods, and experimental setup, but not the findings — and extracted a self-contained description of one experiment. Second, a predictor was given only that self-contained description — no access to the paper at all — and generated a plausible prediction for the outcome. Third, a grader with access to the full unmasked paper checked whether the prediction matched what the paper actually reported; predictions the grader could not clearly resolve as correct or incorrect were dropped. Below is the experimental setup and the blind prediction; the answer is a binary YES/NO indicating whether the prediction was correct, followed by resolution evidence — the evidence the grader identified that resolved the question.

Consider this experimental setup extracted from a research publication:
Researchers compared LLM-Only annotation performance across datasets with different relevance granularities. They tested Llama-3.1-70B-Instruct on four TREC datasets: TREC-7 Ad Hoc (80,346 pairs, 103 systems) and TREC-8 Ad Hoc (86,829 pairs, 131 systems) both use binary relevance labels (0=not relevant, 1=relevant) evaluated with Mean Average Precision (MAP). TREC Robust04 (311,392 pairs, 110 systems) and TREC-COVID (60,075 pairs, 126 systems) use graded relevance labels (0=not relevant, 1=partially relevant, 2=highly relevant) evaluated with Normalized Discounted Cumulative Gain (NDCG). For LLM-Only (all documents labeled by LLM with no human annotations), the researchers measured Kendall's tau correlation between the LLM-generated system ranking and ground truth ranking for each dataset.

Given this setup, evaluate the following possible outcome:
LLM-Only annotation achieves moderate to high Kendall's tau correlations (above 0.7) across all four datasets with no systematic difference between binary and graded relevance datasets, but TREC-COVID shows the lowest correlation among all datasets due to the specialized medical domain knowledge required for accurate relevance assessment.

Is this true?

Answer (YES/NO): NO